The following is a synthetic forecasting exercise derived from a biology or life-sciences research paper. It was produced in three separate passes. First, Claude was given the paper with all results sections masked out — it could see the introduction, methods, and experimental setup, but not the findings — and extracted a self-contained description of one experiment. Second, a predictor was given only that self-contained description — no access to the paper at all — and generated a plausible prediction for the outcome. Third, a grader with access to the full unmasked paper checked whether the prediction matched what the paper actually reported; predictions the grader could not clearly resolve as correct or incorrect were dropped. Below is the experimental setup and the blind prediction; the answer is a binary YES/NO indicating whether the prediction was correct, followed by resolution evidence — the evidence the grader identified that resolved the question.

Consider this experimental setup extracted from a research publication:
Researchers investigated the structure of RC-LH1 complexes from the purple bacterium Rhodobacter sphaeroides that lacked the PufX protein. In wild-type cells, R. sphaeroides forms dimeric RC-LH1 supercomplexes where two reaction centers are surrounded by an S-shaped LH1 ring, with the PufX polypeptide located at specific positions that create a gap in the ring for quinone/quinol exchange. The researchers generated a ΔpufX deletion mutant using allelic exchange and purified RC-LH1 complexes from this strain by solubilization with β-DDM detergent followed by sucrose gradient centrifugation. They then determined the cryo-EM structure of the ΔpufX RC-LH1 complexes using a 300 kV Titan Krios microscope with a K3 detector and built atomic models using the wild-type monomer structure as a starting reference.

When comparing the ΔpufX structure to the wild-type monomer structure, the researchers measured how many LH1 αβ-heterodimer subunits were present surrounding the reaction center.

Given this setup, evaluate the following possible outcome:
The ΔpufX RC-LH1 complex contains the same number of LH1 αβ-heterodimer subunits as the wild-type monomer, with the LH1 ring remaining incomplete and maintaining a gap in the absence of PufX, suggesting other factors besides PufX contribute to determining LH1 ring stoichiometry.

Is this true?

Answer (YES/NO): NO